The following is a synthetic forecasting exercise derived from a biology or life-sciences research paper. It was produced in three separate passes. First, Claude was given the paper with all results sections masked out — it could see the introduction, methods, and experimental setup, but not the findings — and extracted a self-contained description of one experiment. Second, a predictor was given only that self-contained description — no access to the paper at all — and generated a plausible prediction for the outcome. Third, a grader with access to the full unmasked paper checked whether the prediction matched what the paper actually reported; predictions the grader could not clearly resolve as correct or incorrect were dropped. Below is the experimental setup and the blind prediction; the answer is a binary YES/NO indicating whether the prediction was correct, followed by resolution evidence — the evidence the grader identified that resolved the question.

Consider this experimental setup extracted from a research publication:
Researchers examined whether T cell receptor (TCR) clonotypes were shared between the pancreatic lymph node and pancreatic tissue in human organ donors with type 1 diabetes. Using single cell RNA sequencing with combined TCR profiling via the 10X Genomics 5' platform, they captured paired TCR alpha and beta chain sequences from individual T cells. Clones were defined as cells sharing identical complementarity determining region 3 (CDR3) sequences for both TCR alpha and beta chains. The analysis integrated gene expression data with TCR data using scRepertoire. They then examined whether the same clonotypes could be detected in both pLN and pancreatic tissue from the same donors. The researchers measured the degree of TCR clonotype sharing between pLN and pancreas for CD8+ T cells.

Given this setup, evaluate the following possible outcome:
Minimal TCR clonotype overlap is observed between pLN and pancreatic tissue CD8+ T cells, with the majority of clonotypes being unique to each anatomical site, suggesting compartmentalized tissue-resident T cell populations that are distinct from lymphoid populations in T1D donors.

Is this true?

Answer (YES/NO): NO